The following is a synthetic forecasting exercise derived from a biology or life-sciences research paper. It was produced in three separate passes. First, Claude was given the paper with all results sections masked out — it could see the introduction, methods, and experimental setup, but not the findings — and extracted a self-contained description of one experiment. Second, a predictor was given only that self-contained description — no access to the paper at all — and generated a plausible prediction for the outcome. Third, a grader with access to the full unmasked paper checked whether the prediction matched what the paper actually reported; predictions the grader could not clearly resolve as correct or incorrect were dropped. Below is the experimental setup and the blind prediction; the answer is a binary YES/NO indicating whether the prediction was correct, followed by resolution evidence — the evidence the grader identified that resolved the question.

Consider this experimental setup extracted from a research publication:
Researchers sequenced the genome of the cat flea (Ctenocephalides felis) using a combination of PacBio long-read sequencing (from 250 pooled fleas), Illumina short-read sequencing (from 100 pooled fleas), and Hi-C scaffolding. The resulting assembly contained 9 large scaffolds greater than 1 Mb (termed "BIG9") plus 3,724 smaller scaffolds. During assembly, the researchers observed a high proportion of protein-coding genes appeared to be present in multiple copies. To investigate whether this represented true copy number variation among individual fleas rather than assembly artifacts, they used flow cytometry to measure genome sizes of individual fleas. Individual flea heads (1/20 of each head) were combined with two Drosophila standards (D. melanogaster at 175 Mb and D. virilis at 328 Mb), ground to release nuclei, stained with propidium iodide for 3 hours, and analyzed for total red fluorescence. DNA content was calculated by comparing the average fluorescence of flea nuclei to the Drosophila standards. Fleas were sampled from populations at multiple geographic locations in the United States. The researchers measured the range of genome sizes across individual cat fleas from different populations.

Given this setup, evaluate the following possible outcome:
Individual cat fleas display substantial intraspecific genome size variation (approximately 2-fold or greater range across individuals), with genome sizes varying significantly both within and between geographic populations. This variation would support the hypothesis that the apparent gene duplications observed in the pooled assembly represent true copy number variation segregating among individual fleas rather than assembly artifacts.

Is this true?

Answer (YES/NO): NO